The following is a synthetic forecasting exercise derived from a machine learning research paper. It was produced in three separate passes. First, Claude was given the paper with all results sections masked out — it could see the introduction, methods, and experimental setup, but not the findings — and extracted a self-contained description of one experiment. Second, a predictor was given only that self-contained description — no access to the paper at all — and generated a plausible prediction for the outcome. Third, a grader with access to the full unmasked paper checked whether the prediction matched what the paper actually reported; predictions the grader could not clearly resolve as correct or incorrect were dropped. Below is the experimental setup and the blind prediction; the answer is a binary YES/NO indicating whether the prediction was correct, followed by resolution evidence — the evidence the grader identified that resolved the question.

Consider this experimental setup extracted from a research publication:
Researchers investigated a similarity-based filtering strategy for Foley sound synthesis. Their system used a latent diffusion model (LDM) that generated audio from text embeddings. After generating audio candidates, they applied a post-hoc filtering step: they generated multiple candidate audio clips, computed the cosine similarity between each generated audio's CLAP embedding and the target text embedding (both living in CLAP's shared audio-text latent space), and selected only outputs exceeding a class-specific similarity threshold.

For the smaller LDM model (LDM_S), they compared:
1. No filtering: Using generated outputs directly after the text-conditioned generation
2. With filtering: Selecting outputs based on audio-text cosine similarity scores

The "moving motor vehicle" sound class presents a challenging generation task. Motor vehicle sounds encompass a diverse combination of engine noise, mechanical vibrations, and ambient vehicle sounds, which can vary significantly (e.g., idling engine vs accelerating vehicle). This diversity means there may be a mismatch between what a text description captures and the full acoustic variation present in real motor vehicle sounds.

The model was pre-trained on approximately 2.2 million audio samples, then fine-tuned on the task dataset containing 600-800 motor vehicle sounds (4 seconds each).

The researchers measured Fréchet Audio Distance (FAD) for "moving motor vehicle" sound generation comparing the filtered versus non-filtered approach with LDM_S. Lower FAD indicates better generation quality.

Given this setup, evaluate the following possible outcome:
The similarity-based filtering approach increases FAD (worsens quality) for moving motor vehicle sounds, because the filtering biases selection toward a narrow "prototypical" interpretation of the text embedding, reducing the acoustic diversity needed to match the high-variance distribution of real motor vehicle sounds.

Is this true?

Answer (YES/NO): YES